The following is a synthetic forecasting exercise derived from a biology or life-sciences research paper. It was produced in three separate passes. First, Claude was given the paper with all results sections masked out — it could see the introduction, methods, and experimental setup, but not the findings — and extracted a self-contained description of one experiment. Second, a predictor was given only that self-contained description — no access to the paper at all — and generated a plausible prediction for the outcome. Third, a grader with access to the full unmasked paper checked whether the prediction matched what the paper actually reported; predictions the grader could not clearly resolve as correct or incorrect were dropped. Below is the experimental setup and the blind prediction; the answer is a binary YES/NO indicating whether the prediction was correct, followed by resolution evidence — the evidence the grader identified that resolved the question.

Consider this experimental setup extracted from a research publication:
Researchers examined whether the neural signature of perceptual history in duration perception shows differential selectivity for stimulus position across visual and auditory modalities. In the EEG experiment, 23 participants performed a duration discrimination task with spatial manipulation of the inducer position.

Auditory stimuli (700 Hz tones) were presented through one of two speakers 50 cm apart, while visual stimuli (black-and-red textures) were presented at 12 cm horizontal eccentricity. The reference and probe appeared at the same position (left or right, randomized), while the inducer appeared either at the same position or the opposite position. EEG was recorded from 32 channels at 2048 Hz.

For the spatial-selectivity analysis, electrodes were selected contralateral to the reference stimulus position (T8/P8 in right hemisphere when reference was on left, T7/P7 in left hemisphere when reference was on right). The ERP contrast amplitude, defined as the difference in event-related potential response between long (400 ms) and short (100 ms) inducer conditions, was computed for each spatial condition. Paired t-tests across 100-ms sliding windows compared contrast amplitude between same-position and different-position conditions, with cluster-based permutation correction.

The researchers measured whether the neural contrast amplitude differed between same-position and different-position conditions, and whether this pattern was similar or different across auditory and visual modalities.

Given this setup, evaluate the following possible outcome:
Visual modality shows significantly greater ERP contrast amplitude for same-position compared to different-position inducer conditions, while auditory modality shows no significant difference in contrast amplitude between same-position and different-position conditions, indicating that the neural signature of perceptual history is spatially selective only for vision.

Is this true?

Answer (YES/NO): YES